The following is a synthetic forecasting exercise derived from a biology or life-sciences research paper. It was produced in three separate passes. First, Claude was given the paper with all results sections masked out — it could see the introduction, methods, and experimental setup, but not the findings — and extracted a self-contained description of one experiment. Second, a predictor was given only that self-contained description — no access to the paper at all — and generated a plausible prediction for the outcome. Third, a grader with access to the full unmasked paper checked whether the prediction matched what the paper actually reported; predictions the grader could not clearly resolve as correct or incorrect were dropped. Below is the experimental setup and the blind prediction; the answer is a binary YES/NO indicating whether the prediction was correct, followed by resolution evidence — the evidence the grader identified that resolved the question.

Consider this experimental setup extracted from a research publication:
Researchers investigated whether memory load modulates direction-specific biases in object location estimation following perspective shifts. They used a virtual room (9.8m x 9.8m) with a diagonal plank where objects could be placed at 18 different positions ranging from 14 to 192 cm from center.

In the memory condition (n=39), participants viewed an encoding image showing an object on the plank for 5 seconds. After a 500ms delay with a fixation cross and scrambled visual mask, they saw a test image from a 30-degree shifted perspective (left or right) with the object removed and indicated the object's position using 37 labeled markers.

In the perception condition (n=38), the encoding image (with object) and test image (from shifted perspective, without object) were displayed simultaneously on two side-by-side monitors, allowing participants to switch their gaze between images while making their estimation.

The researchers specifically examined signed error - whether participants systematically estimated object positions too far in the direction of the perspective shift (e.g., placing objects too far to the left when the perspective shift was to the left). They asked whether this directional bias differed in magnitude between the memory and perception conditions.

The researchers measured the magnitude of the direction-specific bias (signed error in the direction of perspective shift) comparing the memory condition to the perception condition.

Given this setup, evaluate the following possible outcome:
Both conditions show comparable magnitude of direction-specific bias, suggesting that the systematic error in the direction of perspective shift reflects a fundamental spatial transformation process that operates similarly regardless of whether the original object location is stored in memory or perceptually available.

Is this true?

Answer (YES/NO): YES